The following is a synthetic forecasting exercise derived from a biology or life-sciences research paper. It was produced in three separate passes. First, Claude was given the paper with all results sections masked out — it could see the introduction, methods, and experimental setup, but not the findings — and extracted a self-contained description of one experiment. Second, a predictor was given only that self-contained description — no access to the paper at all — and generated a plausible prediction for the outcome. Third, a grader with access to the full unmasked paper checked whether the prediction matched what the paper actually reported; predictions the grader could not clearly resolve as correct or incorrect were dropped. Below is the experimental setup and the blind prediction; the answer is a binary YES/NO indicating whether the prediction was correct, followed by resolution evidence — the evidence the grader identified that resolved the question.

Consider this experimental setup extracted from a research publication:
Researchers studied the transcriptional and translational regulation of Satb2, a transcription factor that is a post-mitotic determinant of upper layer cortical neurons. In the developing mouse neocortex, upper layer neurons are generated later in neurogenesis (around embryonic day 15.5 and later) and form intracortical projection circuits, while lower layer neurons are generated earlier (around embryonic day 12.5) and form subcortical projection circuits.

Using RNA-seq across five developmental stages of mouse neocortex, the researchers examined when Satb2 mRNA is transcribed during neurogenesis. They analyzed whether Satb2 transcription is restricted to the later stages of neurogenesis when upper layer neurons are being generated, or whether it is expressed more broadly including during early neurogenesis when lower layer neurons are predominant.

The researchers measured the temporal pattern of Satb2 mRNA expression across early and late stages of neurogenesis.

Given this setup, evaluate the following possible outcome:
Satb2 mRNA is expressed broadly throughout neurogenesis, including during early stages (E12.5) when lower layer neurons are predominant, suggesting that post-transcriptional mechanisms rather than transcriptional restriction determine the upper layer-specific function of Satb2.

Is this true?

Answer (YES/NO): YES